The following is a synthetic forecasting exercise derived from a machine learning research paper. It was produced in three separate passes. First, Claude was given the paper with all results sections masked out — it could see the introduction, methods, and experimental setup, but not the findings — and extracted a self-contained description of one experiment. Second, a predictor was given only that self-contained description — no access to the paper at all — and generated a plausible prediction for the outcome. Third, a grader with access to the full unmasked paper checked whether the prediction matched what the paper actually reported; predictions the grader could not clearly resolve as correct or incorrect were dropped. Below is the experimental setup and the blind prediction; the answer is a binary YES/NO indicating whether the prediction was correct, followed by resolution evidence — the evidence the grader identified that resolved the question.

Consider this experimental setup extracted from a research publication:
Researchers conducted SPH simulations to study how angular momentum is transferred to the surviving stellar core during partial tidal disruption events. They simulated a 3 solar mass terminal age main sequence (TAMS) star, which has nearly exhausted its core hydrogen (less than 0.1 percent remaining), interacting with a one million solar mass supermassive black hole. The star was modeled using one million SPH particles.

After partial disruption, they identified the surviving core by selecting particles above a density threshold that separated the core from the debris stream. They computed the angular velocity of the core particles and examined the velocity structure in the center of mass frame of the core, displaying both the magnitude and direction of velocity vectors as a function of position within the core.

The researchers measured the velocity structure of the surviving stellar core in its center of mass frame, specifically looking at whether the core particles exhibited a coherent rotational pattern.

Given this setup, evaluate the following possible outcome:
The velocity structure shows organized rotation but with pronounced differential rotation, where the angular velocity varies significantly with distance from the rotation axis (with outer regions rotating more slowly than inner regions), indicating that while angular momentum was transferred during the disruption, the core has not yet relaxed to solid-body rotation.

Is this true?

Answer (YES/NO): NO